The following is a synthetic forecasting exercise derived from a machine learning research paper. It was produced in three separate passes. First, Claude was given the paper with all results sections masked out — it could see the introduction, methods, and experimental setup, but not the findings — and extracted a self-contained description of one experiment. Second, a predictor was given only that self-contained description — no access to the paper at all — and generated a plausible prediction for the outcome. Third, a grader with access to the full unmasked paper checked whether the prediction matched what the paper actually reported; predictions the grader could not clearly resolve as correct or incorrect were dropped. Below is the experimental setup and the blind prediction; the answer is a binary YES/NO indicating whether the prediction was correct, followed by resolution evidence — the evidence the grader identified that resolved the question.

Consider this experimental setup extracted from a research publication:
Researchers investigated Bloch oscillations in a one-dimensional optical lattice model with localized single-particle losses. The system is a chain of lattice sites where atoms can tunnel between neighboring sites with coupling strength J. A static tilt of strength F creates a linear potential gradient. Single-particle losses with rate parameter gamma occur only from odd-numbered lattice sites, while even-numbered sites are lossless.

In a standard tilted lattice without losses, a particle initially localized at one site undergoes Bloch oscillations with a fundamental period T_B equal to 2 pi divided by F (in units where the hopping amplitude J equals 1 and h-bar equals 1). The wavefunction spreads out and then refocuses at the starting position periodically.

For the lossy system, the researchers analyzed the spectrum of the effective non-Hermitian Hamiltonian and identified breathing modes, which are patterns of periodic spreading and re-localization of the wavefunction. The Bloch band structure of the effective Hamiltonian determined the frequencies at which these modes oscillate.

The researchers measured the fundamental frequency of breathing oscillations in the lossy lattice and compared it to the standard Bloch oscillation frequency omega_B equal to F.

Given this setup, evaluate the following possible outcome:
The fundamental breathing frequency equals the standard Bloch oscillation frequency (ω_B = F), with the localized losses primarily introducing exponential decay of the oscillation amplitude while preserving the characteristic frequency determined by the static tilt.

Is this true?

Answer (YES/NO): NO